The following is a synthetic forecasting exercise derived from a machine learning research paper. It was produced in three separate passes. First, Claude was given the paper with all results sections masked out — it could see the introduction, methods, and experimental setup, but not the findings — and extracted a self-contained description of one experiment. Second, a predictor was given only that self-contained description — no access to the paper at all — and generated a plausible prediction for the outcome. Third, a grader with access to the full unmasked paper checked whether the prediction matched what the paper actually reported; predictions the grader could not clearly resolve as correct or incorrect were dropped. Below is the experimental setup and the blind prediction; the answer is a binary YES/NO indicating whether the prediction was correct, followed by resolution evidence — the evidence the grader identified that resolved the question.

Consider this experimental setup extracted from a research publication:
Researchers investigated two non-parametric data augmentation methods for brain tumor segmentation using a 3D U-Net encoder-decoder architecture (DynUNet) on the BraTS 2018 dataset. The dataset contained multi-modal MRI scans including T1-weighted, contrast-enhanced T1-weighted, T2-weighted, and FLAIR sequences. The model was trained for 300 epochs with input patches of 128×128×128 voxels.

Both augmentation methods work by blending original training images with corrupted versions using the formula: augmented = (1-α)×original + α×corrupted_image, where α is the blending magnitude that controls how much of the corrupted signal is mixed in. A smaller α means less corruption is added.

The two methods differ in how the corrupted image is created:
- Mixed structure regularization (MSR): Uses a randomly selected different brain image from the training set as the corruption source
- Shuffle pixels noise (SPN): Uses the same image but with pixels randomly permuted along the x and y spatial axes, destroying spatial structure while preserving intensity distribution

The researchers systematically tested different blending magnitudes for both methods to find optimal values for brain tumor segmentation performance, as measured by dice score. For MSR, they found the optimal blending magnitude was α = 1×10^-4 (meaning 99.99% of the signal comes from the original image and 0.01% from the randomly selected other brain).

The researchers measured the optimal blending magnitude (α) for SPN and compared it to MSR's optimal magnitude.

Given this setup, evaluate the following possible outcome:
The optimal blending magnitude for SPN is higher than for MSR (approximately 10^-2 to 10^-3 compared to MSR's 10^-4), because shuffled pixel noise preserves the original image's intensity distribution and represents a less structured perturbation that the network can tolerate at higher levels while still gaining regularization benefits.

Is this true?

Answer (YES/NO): NO